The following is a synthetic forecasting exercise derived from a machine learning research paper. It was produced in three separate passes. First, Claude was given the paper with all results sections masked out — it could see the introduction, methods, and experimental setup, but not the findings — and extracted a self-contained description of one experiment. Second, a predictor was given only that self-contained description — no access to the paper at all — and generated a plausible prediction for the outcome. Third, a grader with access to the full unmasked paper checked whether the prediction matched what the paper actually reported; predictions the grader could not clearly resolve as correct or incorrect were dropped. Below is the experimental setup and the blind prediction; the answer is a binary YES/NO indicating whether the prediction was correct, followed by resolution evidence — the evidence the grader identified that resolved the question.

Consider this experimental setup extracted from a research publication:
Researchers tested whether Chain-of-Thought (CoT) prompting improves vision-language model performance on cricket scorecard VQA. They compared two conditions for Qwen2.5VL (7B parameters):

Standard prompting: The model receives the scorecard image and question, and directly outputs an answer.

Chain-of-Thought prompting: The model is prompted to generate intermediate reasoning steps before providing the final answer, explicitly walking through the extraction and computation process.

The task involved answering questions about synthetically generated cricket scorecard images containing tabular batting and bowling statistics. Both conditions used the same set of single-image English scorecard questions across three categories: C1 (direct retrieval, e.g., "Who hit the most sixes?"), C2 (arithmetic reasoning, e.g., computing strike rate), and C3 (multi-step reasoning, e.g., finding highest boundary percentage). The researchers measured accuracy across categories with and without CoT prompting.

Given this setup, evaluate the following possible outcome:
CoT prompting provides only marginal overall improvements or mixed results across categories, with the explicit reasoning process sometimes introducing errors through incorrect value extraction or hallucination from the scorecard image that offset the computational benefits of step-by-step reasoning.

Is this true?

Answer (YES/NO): NO